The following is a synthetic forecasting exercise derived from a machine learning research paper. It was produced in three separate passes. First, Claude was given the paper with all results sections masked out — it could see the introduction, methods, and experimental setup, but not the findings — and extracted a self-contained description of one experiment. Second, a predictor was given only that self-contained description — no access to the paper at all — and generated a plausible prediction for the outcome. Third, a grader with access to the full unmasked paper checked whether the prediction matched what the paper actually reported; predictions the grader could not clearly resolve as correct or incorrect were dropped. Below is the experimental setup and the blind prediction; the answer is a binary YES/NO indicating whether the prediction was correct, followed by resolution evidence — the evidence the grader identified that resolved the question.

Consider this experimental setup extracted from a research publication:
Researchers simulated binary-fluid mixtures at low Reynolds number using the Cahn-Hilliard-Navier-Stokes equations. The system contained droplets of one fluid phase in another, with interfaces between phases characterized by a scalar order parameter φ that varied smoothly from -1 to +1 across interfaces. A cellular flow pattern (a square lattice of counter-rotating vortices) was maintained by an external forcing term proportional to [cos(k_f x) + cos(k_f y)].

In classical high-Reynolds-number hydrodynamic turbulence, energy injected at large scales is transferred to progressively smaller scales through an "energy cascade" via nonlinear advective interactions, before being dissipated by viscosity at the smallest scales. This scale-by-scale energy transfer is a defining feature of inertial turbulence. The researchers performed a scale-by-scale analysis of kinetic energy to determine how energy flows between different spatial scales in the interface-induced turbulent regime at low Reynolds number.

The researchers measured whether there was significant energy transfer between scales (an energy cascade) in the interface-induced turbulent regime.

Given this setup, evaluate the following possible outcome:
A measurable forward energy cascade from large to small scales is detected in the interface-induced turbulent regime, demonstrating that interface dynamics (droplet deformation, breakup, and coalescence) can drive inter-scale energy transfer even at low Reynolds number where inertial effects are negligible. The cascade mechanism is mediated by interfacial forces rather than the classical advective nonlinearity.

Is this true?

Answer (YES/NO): NO